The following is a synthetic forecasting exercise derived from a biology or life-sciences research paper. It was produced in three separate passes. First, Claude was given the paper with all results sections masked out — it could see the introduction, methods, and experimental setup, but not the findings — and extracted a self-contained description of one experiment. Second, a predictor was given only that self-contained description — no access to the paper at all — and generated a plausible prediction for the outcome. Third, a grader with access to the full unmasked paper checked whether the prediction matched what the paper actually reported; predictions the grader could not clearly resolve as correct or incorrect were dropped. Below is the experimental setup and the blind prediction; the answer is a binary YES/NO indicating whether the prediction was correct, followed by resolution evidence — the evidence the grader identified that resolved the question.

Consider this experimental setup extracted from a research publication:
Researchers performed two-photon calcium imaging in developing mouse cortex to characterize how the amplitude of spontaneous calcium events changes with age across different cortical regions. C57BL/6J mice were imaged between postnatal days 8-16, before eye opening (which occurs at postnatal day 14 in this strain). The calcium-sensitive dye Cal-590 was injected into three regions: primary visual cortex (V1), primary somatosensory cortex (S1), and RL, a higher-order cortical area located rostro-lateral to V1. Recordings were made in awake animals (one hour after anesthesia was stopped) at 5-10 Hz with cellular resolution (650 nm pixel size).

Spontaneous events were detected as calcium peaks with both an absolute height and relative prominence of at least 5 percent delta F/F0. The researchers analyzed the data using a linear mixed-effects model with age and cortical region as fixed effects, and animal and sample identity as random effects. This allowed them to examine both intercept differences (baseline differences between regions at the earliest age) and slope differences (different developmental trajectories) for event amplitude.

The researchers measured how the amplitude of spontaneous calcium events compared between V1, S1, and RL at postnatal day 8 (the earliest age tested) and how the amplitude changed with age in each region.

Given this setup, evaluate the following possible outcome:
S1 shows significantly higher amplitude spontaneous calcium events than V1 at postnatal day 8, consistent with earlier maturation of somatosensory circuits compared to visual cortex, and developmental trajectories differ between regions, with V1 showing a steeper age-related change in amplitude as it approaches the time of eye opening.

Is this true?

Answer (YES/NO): NO